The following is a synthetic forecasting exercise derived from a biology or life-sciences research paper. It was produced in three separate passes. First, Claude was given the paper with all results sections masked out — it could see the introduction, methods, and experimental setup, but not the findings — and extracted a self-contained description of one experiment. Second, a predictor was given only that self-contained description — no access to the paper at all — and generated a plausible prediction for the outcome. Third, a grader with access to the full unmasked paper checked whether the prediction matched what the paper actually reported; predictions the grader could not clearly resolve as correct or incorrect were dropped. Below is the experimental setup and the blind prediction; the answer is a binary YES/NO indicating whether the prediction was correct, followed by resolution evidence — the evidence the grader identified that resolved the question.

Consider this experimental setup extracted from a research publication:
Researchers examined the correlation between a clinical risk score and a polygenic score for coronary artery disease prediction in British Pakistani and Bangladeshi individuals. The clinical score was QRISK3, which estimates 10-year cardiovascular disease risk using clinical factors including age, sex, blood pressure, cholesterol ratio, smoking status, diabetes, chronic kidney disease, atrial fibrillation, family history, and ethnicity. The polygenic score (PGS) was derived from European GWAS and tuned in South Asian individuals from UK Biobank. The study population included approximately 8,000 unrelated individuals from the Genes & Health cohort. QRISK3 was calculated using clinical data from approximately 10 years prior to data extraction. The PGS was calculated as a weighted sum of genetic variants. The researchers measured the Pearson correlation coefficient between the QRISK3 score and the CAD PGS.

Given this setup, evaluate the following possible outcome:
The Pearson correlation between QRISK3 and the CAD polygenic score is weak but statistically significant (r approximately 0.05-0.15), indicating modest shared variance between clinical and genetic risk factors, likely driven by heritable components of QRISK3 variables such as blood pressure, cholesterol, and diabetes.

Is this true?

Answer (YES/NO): NO